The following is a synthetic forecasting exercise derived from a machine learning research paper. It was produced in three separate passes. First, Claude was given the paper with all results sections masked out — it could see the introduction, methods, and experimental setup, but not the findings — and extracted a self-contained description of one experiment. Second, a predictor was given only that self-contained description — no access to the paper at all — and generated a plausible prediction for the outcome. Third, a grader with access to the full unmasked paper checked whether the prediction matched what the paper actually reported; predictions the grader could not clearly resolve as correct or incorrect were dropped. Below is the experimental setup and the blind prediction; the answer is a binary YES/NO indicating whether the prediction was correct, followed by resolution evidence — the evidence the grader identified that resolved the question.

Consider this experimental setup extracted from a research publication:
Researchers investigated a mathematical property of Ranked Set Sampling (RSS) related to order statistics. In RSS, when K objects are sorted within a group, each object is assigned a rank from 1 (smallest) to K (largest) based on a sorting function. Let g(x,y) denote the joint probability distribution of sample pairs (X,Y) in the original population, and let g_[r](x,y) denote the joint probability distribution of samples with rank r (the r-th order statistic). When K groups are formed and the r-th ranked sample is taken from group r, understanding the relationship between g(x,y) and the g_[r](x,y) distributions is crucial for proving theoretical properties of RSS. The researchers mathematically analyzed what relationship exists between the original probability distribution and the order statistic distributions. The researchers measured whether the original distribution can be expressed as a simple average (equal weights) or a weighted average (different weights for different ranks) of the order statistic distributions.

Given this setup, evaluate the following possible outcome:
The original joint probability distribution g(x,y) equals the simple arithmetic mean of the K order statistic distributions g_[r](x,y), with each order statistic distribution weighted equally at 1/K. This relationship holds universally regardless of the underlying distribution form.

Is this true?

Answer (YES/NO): YES